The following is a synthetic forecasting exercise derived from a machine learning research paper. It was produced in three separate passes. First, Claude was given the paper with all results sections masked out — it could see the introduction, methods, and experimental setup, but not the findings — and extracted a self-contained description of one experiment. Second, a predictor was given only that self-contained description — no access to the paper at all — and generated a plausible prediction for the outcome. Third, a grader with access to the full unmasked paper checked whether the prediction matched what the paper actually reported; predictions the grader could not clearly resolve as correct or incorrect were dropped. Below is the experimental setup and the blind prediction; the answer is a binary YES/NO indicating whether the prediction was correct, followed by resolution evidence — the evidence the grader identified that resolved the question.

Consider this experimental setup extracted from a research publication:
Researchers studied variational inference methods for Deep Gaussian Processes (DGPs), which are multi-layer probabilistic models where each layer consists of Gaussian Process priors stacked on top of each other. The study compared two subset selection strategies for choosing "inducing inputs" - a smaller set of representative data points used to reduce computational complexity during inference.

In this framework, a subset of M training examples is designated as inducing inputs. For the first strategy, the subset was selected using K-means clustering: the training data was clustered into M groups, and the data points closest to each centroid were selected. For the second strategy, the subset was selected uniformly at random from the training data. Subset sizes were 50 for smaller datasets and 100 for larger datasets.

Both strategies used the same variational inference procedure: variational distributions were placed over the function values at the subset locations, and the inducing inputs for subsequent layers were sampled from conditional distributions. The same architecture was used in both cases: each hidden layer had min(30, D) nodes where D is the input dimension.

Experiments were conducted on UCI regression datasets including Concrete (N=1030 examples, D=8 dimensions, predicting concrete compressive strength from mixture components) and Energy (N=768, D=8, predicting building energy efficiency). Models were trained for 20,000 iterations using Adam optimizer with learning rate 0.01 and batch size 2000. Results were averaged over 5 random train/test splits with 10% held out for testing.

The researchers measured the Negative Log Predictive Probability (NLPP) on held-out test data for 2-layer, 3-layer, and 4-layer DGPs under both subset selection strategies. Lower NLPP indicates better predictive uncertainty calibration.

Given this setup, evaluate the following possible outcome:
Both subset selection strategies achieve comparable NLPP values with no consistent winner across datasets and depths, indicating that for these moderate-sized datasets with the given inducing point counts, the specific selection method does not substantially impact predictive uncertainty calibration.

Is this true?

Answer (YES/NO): NO